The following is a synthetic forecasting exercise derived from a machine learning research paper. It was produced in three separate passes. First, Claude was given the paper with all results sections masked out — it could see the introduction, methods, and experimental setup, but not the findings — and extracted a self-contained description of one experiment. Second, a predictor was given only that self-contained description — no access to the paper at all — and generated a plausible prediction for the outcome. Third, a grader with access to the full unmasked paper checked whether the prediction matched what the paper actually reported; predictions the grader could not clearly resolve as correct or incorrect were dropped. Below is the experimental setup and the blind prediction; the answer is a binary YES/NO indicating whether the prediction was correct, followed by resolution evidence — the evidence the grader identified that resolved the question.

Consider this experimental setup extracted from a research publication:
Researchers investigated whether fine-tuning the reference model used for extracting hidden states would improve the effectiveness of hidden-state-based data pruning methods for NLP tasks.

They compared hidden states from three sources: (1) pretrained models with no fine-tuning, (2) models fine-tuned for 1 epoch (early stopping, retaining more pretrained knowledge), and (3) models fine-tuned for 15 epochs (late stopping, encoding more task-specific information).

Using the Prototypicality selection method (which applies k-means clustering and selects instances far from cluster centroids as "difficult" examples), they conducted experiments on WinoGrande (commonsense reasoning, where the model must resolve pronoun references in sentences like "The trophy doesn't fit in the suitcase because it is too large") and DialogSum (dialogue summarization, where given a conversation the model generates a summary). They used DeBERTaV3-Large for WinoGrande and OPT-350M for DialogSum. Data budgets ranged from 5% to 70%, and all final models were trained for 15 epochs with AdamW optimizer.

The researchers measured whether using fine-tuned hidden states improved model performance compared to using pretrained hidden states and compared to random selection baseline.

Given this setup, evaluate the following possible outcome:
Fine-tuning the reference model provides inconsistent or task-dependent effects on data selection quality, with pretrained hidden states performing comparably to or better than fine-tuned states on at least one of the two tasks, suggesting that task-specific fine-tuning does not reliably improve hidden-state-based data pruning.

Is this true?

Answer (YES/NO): YES